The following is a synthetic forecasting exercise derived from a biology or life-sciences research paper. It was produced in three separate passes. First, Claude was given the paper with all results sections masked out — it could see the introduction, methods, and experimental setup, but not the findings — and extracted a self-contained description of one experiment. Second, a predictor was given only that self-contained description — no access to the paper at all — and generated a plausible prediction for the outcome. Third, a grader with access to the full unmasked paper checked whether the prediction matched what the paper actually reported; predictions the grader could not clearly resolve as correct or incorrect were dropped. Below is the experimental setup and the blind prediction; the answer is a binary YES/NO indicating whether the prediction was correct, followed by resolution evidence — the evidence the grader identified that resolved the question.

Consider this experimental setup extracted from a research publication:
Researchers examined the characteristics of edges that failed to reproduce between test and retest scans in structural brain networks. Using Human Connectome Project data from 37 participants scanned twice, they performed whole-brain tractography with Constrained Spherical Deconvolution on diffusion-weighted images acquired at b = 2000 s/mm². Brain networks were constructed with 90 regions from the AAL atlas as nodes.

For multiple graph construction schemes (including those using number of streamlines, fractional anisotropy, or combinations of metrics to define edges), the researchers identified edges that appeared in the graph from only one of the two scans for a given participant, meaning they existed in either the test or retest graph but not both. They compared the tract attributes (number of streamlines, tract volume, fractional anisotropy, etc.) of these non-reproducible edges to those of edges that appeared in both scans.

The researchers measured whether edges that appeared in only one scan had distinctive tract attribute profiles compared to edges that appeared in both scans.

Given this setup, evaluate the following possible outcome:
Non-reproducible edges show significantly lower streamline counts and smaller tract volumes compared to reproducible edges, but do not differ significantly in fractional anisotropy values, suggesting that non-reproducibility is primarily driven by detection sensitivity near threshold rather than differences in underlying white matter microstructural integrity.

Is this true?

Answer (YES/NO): NO